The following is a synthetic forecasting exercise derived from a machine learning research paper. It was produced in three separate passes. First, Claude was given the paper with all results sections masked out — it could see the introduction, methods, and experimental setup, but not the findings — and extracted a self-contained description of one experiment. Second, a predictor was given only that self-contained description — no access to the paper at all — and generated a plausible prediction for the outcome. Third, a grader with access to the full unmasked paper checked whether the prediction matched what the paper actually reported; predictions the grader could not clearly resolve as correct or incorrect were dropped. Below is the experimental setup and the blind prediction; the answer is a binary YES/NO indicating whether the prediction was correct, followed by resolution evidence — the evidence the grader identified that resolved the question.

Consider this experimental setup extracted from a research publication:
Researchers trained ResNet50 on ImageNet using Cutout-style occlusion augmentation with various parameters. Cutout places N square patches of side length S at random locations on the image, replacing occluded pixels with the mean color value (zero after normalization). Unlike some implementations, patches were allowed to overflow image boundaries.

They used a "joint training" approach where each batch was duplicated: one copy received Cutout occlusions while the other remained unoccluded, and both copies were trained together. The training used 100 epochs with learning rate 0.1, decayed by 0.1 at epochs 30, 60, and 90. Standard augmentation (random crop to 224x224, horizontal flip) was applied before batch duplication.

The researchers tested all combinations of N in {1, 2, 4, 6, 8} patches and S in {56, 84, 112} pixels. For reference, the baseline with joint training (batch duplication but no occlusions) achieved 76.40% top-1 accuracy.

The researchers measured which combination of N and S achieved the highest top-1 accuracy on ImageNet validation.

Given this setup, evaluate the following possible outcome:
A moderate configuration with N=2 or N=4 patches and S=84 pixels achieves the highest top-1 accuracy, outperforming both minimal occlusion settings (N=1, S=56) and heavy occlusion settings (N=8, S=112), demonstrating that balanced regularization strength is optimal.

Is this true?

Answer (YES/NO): NO